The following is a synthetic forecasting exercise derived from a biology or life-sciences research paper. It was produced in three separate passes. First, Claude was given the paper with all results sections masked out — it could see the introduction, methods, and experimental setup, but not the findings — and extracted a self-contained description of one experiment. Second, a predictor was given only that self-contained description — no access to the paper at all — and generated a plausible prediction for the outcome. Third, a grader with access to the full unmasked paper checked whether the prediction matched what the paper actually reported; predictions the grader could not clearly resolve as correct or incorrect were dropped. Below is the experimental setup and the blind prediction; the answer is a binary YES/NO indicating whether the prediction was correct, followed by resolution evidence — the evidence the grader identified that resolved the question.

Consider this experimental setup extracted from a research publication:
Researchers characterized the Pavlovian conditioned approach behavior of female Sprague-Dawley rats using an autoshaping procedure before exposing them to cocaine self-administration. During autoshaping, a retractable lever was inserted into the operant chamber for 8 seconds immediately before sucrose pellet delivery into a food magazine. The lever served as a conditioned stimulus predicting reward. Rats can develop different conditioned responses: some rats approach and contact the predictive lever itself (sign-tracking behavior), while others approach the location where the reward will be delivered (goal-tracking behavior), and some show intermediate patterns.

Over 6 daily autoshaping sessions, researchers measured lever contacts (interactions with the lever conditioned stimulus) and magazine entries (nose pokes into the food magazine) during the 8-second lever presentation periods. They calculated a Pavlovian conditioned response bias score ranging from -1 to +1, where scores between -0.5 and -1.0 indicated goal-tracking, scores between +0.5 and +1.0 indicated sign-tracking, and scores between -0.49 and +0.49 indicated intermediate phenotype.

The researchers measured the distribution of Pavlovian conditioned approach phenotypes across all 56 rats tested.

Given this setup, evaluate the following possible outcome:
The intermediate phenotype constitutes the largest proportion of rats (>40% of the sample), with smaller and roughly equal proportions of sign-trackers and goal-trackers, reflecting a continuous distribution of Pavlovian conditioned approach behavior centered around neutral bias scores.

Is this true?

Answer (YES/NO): NO